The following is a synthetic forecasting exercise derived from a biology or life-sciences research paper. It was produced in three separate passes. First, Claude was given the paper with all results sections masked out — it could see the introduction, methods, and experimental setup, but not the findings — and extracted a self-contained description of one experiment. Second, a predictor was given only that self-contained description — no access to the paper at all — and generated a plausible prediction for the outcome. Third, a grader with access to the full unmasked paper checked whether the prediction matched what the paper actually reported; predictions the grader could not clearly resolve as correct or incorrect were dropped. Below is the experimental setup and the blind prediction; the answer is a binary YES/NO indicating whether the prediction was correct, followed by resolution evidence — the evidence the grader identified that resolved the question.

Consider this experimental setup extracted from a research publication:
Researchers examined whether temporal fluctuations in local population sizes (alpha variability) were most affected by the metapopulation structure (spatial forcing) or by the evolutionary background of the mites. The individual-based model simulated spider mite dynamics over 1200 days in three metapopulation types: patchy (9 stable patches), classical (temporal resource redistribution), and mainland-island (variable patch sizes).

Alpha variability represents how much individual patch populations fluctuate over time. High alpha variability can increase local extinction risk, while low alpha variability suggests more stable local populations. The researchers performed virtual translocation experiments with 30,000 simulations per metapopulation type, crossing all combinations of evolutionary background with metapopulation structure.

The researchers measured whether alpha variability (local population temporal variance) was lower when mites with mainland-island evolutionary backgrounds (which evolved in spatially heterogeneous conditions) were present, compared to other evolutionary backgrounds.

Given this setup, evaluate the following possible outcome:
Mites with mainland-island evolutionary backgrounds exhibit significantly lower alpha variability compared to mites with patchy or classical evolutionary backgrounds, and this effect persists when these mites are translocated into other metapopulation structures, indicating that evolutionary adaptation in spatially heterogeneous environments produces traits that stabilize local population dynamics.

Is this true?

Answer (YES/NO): YES